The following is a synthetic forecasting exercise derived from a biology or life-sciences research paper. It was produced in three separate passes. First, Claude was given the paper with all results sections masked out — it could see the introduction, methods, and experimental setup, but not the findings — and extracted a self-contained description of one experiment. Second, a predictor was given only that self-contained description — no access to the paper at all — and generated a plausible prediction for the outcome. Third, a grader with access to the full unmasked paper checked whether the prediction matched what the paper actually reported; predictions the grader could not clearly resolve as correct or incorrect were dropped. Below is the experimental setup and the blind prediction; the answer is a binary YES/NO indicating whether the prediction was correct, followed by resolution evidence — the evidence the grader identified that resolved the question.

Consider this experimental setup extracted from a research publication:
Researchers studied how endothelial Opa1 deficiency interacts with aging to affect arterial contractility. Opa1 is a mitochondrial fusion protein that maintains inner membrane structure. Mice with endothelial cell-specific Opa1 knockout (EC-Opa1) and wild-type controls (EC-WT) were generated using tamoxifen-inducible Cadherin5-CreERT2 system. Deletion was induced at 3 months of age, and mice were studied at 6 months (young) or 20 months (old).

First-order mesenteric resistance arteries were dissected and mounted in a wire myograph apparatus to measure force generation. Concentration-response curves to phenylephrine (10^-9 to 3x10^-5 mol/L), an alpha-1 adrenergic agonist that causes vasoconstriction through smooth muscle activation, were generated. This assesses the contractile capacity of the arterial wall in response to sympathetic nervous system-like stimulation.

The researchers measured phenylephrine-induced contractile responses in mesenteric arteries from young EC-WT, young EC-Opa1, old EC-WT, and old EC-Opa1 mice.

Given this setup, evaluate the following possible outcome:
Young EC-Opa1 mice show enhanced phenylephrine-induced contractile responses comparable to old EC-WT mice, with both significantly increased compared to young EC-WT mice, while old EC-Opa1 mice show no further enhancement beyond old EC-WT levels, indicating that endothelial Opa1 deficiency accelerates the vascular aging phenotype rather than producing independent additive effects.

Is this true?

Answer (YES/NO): NO